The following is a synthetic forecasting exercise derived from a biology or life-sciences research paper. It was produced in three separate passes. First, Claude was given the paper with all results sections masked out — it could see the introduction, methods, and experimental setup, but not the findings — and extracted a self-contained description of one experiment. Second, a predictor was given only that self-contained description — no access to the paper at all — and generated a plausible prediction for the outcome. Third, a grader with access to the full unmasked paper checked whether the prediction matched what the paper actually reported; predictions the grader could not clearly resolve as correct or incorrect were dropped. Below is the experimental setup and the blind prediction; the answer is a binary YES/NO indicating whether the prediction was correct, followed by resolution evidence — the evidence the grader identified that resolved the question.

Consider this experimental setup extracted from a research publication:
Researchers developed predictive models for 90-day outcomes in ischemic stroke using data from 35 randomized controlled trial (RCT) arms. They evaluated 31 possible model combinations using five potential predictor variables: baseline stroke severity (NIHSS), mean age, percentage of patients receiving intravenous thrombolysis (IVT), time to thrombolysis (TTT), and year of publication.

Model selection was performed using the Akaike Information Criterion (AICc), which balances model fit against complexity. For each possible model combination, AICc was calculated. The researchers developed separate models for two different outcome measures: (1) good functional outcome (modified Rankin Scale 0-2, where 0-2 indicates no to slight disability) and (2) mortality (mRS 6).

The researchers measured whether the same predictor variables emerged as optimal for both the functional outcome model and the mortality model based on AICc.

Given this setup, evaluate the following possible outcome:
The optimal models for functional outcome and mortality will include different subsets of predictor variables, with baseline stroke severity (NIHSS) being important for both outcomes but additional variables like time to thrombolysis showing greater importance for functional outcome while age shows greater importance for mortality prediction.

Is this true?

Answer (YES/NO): NO